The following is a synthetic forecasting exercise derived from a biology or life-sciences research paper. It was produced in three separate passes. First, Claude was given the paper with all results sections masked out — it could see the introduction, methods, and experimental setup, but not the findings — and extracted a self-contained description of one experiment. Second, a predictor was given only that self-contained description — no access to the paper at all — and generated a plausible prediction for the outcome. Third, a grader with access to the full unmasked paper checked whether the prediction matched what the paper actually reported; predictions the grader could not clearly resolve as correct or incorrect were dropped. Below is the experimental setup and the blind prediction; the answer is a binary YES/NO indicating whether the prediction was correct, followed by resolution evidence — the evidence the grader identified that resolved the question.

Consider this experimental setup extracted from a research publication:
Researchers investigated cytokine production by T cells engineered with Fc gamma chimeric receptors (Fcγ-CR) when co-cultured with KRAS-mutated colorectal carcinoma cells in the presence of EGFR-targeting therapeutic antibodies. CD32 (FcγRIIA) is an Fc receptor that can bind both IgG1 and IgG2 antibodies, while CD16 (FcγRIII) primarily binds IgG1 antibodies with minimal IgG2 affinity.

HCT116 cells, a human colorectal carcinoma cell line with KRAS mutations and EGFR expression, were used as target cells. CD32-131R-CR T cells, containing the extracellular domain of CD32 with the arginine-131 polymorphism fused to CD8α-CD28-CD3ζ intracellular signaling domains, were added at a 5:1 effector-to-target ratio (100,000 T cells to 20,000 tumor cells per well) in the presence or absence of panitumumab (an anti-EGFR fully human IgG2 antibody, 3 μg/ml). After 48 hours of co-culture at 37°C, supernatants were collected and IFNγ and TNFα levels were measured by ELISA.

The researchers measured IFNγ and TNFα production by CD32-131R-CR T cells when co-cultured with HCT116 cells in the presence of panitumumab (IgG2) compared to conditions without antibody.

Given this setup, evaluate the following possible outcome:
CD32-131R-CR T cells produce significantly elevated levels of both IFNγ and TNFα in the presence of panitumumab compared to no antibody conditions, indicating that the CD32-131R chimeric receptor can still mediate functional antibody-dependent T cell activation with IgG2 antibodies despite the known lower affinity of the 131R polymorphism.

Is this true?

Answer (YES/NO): NO